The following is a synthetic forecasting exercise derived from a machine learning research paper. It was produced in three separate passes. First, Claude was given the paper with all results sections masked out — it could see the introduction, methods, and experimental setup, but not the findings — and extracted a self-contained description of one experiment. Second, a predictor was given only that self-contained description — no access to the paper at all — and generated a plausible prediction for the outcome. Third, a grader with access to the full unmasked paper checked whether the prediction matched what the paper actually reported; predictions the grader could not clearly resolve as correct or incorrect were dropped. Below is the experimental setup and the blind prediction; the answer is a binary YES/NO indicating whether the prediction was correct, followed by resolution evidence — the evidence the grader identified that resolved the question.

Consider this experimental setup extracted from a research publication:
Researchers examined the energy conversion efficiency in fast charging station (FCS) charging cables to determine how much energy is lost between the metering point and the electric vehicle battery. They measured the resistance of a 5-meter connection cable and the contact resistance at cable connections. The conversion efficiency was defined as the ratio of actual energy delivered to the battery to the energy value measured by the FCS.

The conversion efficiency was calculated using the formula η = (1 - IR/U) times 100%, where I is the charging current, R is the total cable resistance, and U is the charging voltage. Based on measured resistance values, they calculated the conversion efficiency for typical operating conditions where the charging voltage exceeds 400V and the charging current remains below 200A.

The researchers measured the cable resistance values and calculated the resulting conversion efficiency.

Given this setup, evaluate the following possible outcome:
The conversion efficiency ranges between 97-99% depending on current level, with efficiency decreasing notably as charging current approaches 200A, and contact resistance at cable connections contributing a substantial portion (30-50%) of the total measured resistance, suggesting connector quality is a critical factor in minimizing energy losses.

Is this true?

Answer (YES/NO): NO